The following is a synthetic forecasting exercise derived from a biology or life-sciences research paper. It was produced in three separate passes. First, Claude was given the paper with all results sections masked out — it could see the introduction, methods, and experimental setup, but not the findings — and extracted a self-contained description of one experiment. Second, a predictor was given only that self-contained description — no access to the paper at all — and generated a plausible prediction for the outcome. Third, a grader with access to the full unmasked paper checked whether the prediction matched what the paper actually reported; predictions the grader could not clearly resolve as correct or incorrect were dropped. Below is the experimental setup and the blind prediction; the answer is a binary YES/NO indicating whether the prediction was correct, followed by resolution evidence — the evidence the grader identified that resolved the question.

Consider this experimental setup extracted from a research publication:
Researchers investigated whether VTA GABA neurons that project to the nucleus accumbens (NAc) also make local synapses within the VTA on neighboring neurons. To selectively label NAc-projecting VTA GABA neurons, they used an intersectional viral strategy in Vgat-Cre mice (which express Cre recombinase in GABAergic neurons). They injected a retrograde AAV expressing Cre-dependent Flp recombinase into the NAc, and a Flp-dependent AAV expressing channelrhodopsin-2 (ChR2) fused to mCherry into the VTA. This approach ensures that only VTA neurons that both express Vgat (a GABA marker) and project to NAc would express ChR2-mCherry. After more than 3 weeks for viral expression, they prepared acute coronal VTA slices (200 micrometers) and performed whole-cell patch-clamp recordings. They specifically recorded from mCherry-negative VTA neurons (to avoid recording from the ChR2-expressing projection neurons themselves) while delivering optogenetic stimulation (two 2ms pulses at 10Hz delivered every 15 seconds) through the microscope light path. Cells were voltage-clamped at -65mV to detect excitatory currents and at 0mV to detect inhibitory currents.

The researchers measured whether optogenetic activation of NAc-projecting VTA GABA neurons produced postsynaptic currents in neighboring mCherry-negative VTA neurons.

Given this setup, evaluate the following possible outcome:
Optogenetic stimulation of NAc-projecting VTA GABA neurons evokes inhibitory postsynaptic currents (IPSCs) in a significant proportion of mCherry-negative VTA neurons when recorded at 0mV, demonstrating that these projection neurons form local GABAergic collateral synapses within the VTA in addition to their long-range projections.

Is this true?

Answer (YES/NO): YES